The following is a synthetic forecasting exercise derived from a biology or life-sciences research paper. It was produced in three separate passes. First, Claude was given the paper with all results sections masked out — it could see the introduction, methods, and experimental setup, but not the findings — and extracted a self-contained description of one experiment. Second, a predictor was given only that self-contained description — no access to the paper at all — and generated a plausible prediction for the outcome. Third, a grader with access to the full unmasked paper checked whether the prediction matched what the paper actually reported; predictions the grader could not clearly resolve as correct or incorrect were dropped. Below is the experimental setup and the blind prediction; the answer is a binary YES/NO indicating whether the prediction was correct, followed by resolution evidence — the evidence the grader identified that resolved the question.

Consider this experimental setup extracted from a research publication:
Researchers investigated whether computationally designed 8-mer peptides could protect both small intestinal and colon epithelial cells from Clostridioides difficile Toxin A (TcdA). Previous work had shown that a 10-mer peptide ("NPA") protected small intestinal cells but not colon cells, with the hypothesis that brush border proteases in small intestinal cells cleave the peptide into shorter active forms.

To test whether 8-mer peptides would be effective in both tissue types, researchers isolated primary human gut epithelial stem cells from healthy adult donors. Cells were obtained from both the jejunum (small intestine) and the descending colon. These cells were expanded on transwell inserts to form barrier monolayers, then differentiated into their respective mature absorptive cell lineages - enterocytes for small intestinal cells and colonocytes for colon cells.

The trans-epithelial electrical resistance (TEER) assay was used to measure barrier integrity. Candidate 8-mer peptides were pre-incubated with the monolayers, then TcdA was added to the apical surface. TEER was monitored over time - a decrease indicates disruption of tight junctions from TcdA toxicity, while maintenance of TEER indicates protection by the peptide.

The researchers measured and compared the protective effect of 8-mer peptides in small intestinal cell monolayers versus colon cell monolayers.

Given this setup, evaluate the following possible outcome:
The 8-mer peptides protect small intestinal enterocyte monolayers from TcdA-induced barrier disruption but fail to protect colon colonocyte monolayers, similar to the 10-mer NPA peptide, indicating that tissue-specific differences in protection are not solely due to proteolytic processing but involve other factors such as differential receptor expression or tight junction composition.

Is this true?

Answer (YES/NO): NO